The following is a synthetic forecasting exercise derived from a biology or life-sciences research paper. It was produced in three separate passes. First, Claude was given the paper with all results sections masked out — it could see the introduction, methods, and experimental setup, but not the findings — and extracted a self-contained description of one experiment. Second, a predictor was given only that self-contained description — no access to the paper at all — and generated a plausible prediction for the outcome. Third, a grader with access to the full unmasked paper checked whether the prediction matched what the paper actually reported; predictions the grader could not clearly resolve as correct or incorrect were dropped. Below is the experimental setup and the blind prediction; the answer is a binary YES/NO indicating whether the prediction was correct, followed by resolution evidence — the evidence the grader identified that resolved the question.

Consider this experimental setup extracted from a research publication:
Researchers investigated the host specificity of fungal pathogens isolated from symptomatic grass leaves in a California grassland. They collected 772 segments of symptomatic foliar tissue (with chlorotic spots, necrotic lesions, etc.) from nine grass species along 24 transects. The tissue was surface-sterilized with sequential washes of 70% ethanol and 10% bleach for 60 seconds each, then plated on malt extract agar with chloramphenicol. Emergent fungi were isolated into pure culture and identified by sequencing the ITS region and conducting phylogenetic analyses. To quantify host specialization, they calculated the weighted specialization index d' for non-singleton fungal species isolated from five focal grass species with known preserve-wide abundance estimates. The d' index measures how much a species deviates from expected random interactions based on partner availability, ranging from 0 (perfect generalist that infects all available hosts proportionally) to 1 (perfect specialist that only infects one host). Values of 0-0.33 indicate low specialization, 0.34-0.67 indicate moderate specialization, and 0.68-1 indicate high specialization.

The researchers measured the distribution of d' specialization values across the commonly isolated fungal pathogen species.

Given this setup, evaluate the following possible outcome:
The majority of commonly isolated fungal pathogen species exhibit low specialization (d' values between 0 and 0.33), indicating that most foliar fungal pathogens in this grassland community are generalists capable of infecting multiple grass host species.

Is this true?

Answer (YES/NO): NO